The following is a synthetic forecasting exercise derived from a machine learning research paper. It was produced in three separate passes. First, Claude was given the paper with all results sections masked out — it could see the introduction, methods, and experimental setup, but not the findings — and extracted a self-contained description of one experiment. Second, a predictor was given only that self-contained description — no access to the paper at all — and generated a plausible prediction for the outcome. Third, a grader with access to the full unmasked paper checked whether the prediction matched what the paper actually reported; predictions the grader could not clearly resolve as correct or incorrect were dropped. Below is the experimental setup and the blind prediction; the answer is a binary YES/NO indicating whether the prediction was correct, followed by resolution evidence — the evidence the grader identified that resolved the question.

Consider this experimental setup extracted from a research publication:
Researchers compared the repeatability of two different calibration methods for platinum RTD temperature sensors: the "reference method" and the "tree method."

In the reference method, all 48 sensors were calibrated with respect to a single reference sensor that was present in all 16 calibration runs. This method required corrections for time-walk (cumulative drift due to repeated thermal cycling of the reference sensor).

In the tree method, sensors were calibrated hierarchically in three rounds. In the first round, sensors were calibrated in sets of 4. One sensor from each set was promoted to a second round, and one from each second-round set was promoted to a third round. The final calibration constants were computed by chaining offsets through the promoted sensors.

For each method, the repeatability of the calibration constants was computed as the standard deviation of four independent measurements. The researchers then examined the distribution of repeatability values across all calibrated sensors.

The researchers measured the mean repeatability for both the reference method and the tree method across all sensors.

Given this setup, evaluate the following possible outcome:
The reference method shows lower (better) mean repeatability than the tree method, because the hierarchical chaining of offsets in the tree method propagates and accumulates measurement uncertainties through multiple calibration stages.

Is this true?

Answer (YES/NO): NO